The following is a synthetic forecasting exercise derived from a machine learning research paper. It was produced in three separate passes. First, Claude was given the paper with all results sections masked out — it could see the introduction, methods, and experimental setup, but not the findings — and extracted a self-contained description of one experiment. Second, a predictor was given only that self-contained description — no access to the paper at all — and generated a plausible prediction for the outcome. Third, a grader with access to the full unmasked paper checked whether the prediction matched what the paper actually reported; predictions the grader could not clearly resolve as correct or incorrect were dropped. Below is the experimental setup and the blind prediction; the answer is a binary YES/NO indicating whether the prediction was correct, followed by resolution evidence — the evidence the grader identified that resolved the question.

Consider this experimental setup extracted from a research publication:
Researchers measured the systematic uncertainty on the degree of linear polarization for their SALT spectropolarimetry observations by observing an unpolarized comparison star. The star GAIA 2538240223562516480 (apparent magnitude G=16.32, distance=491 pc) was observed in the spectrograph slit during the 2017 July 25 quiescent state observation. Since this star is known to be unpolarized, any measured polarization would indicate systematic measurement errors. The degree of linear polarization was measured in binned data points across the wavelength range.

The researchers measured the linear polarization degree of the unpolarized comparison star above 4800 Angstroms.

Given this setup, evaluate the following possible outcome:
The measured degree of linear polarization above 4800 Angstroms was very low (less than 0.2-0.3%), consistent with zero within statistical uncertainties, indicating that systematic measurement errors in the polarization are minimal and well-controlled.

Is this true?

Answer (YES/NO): NO